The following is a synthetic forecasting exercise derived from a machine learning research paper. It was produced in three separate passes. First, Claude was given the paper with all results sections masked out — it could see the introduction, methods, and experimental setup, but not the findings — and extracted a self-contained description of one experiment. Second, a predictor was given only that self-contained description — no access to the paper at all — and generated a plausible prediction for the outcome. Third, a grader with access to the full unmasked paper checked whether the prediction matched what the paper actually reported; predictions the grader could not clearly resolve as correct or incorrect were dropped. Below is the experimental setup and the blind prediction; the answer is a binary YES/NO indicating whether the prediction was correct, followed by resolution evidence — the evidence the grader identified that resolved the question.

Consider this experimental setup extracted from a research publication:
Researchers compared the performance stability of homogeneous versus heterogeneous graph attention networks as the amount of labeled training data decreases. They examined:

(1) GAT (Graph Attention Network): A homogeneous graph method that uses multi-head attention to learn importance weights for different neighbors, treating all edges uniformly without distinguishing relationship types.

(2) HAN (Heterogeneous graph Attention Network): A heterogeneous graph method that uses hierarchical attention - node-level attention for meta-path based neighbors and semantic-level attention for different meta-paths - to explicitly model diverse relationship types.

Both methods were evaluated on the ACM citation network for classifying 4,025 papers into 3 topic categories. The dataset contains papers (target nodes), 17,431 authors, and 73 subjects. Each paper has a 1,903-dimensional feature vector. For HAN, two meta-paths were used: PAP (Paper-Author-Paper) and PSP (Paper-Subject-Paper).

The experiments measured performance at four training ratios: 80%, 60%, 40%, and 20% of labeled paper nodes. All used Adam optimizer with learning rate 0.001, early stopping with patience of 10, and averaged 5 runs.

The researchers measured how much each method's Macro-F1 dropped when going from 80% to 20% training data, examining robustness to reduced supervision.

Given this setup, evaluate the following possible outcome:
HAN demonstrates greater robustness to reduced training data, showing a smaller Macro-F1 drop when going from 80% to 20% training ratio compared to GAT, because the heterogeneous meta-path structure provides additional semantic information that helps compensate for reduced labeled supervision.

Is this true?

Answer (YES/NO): YES